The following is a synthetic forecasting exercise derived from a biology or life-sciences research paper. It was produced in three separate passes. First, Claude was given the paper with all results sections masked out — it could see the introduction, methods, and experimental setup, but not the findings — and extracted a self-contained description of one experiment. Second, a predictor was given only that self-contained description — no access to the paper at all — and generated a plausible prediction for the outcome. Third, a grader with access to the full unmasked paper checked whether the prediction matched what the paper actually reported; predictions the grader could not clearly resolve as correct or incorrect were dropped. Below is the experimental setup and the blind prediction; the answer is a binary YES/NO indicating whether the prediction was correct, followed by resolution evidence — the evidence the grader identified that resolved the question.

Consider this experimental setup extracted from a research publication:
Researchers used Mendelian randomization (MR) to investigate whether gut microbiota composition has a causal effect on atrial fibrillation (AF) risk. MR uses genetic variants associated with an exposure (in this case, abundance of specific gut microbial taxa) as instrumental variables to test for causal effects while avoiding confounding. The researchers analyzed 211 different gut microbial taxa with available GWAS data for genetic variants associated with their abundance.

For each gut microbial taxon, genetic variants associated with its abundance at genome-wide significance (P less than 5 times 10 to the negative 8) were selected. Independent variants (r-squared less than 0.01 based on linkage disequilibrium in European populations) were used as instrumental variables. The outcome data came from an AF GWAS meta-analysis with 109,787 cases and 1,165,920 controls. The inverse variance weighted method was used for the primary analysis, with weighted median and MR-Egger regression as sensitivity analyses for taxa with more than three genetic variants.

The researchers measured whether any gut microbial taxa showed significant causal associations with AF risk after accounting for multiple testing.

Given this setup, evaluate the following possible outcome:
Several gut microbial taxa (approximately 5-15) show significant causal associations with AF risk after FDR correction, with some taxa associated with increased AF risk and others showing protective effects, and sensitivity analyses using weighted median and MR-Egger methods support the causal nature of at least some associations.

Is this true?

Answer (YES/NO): NO